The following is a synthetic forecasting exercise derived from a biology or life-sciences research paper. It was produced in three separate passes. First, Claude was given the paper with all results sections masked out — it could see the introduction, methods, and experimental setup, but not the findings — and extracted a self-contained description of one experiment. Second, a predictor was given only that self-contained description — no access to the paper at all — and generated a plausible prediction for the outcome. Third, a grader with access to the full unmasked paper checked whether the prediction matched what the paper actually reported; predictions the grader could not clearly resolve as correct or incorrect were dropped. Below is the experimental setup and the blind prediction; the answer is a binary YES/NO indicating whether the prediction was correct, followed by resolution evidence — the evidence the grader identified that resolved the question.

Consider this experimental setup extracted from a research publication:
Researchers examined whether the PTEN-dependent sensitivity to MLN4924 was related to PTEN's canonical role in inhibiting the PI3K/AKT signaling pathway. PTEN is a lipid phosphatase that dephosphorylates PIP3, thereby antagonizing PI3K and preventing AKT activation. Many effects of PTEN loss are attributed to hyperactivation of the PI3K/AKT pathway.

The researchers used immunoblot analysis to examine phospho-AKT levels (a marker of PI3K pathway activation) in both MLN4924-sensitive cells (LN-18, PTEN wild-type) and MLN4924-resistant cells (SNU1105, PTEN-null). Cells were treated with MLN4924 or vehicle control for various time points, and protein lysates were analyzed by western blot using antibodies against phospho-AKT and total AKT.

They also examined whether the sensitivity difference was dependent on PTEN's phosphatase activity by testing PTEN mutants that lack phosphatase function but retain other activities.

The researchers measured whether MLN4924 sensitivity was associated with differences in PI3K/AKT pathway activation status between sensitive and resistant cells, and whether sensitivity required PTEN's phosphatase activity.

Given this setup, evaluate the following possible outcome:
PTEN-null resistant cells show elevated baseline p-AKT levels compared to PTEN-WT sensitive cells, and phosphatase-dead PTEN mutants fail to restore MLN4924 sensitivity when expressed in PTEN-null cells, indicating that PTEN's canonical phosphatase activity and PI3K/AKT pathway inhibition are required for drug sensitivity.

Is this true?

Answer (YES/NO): NO